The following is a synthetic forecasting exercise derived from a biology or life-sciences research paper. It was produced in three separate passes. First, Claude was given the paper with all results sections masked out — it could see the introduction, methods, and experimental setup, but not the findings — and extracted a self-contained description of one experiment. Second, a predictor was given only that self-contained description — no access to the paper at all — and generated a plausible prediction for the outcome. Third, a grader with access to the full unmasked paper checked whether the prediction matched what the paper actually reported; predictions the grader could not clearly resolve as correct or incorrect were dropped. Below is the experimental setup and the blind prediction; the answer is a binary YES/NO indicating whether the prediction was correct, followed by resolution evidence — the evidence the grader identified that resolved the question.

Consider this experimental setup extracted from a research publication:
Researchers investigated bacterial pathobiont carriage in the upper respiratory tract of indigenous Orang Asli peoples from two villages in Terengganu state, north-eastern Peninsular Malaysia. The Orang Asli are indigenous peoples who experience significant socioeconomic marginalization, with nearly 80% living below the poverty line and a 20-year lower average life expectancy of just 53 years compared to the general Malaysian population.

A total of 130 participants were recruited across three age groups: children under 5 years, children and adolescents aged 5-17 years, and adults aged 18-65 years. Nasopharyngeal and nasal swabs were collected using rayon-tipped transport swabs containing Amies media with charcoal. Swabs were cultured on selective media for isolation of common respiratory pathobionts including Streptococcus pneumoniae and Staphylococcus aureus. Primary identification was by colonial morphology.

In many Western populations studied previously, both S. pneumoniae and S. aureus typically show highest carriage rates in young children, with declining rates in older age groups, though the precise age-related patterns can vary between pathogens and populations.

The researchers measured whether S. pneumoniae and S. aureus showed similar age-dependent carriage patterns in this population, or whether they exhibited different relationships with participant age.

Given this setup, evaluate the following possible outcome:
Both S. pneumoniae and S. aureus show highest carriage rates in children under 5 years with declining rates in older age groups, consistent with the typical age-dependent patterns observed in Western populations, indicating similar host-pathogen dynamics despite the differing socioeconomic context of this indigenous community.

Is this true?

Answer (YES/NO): NO